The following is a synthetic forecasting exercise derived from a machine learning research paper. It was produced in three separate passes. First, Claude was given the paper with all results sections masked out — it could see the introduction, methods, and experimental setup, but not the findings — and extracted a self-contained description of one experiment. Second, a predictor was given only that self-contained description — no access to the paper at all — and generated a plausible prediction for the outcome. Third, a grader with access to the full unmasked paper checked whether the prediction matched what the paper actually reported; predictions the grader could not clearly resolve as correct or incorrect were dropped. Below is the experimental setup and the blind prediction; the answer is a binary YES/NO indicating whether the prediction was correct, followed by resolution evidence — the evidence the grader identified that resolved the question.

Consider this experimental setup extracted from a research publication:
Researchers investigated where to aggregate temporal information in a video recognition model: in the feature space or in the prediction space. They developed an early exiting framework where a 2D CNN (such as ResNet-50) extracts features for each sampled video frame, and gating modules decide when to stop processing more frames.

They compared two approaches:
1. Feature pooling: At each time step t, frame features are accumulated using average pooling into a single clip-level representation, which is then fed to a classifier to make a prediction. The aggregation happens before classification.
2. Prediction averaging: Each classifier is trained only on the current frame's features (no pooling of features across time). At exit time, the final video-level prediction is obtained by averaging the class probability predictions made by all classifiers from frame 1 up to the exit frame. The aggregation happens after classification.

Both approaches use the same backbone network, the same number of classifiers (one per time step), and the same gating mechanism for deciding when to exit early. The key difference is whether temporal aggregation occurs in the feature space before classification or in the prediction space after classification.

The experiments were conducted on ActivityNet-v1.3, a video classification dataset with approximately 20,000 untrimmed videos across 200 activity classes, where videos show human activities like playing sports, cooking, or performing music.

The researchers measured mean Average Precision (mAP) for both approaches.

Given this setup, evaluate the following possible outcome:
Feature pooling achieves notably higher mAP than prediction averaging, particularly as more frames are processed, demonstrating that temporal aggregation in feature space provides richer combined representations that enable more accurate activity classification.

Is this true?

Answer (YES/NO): NO